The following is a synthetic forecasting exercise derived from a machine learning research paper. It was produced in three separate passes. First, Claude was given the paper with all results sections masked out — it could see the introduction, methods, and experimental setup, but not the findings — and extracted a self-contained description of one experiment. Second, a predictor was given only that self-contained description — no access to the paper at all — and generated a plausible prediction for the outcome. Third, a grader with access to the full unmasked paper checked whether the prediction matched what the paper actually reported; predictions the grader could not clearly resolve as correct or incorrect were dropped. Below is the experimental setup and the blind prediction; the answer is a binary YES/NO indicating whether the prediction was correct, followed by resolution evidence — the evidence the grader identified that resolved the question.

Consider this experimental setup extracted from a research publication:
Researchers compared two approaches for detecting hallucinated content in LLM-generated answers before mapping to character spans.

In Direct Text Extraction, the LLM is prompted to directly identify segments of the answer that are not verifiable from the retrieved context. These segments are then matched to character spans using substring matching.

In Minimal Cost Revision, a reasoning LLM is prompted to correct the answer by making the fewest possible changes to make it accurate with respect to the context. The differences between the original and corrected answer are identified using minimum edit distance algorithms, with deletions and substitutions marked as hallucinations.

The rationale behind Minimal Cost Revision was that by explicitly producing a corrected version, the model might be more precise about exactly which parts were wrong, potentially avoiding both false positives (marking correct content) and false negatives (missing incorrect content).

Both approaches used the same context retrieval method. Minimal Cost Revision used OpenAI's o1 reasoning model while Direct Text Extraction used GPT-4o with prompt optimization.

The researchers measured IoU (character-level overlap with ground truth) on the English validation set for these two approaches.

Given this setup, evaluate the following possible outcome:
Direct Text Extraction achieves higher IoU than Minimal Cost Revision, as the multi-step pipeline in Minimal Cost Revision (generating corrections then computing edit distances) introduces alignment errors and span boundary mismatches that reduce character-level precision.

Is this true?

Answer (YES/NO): YES